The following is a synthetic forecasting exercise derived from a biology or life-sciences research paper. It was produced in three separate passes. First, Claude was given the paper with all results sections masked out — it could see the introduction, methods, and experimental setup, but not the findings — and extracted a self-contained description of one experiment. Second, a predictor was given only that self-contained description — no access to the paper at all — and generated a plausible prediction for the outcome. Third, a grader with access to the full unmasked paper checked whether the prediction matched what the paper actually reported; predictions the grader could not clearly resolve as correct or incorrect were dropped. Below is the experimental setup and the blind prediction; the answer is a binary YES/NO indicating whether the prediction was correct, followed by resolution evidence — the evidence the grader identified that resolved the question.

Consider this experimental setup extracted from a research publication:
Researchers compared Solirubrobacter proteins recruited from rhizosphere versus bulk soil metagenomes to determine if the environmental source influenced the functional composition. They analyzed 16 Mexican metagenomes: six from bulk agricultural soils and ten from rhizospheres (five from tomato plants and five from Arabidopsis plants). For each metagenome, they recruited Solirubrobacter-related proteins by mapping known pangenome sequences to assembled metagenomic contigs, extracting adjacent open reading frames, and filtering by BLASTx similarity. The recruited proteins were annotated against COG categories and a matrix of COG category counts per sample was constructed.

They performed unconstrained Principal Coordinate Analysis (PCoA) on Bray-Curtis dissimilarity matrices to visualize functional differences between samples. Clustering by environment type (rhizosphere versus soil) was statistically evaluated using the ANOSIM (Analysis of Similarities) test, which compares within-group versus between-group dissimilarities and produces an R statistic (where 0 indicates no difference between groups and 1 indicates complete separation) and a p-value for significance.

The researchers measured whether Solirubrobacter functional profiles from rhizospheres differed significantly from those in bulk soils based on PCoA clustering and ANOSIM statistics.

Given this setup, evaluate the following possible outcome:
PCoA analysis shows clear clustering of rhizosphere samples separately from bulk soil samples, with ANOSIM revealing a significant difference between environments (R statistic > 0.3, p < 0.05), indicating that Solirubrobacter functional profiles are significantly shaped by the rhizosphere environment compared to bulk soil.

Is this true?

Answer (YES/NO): NO